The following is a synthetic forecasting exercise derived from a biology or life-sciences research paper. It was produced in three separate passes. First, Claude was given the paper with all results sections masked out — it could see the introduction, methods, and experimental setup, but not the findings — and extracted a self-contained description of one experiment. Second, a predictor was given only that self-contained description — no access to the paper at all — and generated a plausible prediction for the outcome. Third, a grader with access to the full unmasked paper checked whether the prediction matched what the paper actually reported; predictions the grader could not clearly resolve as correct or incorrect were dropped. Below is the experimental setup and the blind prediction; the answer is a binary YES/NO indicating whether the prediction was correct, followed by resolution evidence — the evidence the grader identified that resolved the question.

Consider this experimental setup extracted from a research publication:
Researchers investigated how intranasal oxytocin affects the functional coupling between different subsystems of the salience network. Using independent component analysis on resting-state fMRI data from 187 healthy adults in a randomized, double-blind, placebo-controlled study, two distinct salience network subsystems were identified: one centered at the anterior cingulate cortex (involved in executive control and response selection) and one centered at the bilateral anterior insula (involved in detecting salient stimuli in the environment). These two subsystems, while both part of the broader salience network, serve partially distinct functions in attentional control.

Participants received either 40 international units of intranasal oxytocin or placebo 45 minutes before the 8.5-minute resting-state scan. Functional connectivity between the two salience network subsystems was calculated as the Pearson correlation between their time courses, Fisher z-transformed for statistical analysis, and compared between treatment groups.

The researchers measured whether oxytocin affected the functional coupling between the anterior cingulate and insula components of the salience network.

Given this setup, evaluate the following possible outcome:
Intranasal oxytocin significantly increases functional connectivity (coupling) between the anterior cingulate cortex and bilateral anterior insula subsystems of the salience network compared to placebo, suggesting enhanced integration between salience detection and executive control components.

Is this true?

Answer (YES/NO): YES